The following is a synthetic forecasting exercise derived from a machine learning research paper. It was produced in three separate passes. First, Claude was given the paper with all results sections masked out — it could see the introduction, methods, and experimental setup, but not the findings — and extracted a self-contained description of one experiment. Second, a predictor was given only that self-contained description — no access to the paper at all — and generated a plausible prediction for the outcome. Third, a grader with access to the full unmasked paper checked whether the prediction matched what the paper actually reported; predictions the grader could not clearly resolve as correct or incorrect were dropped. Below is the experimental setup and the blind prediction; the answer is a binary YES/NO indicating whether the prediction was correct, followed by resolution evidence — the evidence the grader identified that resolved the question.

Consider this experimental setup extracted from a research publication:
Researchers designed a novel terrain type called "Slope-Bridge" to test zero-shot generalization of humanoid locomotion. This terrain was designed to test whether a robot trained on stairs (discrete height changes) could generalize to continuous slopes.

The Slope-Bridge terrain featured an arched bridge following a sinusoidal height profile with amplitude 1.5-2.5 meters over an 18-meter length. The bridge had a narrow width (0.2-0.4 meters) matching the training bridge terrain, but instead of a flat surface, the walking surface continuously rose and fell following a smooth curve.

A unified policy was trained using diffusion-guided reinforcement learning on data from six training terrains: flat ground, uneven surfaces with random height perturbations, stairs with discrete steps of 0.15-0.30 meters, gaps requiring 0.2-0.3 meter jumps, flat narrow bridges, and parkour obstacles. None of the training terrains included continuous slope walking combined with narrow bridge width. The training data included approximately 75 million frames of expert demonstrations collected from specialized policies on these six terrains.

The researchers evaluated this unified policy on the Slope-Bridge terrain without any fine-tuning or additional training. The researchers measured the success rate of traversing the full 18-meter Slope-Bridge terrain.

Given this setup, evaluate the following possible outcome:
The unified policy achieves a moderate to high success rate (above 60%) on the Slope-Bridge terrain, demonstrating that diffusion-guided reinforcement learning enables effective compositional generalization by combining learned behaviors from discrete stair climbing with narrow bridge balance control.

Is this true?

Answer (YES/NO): YES